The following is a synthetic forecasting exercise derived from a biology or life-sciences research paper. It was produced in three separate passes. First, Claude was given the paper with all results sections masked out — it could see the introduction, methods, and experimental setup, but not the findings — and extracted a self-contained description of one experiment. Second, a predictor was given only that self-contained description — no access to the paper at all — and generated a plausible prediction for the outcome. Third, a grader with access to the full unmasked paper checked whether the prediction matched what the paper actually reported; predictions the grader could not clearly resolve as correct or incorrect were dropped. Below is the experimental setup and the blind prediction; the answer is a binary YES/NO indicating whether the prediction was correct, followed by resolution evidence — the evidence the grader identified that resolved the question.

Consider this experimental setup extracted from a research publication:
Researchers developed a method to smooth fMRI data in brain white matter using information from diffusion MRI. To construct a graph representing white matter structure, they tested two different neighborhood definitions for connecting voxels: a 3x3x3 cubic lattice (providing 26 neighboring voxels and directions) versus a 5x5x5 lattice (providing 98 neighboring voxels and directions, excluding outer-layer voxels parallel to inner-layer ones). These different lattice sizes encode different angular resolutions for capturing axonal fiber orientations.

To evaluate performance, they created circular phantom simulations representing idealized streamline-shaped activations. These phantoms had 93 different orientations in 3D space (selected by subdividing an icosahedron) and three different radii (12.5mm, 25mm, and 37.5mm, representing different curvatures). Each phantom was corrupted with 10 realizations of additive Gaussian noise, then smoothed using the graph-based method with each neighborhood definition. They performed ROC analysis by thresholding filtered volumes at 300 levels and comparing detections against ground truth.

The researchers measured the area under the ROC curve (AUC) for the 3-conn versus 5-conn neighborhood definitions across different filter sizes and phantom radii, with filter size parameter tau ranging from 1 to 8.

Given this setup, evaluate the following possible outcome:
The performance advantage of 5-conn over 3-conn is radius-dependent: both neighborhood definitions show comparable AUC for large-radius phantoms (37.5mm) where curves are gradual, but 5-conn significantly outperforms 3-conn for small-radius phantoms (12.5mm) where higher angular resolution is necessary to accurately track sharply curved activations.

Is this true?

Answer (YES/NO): NO